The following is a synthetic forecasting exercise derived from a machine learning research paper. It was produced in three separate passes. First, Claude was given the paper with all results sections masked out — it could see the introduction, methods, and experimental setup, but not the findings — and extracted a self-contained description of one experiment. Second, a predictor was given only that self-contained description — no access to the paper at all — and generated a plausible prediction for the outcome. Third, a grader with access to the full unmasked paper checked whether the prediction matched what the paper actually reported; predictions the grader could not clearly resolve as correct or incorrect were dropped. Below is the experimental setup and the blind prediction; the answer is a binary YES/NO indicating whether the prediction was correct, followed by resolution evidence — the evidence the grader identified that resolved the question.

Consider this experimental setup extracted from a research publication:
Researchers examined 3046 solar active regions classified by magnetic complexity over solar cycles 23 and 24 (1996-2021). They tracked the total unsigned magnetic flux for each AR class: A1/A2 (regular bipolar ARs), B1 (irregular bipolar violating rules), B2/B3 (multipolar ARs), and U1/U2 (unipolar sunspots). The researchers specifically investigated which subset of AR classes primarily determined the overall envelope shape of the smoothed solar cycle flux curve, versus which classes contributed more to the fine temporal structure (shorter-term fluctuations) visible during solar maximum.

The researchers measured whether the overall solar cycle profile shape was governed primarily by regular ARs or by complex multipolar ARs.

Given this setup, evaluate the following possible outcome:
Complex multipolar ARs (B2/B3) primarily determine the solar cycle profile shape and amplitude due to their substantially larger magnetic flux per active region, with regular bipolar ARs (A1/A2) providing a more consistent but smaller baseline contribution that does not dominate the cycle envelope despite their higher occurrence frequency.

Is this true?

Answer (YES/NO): NO